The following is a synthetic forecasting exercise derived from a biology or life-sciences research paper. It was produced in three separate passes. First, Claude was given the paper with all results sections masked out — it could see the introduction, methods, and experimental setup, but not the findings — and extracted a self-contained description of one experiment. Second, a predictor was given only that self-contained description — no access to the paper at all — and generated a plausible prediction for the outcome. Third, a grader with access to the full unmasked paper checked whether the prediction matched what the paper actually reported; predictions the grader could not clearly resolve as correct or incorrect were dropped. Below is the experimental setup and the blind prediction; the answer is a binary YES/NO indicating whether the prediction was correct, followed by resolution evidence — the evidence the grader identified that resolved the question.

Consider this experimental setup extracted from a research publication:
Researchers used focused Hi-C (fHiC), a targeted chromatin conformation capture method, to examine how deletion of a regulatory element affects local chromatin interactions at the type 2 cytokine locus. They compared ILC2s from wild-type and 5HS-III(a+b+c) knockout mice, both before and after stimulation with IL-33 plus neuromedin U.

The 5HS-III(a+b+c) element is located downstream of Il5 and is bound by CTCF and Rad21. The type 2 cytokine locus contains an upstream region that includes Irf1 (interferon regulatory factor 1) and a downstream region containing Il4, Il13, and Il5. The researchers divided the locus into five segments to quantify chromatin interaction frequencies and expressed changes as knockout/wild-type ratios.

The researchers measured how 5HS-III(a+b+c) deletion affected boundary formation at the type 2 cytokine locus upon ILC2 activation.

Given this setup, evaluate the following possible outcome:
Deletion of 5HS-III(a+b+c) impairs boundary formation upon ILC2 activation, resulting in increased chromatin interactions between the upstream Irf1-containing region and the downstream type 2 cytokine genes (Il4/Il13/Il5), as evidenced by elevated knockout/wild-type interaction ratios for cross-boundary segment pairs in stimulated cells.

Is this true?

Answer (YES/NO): YES